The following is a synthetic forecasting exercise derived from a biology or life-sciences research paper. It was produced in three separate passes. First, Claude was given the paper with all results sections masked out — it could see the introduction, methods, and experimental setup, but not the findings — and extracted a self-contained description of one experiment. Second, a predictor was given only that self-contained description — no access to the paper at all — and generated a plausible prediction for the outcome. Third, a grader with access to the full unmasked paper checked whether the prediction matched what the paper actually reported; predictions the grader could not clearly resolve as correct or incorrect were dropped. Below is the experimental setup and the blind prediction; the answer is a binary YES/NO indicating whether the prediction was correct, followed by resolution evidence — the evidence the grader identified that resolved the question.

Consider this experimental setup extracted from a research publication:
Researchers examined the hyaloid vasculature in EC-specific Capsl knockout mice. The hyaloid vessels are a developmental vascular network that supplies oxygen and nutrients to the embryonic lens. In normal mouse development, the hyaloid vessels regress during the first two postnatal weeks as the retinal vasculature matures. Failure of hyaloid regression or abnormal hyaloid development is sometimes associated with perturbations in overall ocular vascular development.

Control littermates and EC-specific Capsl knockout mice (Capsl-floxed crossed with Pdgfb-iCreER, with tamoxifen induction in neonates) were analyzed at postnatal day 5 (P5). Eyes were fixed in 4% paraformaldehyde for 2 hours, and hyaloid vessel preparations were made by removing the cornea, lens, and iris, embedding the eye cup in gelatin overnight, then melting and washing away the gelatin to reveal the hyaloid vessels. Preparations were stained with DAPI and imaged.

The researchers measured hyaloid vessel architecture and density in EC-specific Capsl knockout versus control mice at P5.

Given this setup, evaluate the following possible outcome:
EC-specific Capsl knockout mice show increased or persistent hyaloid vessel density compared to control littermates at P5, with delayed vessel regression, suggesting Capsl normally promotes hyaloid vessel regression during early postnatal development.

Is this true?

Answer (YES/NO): YES